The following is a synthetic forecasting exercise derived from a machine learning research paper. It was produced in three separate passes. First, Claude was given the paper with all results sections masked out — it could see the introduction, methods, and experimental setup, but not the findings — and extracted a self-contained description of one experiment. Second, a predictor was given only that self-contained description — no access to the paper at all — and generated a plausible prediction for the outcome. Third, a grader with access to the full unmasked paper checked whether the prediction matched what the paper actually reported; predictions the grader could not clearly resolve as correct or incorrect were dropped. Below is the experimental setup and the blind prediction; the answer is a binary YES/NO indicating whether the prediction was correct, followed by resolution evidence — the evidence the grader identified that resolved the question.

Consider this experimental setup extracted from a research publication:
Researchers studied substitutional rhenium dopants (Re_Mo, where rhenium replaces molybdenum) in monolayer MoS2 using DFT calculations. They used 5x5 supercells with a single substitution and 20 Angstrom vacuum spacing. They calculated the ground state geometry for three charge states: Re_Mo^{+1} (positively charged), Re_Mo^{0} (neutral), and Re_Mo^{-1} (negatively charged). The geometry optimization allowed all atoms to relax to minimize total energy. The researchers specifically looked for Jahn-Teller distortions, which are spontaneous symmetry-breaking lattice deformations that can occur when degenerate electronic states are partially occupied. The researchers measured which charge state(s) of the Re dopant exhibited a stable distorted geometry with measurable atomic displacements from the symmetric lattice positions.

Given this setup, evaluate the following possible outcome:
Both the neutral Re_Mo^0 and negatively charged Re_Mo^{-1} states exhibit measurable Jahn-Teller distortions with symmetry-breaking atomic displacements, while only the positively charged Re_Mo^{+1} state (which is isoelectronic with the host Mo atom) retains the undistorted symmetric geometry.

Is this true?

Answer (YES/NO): YES